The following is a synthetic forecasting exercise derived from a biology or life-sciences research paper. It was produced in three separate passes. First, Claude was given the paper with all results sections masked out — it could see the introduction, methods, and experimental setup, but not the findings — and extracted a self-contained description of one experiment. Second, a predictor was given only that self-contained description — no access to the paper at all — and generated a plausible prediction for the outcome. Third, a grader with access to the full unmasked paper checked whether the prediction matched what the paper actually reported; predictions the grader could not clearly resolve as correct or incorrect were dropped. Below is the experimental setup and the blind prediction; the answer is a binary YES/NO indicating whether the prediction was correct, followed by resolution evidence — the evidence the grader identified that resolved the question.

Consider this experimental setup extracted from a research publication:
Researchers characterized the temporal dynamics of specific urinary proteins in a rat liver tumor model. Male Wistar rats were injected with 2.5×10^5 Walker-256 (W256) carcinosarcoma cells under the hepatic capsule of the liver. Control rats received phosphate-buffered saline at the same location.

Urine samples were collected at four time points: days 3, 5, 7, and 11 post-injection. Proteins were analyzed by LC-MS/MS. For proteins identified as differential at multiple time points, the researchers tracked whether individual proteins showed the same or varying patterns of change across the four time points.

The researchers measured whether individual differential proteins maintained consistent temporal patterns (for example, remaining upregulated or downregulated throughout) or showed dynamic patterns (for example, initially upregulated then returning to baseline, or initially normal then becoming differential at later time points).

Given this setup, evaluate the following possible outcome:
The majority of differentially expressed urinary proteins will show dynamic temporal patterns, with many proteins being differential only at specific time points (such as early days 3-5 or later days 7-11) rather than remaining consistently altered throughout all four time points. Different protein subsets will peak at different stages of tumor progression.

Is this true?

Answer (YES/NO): YES